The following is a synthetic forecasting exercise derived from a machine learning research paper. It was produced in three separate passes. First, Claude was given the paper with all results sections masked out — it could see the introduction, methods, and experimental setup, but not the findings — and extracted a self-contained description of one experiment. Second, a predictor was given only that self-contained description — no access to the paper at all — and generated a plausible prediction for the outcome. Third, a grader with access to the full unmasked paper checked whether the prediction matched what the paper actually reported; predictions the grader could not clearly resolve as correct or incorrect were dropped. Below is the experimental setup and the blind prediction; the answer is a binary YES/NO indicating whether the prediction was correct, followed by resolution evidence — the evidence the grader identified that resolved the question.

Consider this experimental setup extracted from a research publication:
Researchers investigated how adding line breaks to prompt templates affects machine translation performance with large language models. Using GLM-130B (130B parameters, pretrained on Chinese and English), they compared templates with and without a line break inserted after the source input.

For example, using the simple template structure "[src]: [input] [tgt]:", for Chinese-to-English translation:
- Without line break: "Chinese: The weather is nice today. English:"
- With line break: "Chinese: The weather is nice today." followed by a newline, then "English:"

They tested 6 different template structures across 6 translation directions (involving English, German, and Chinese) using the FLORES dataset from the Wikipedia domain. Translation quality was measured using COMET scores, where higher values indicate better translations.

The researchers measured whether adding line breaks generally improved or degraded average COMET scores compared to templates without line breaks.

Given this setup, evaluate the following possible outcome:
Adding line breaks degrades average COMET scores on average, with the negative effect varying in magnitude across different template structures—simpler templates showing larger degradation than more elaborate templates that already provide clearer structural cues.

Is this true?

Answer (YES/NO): NO